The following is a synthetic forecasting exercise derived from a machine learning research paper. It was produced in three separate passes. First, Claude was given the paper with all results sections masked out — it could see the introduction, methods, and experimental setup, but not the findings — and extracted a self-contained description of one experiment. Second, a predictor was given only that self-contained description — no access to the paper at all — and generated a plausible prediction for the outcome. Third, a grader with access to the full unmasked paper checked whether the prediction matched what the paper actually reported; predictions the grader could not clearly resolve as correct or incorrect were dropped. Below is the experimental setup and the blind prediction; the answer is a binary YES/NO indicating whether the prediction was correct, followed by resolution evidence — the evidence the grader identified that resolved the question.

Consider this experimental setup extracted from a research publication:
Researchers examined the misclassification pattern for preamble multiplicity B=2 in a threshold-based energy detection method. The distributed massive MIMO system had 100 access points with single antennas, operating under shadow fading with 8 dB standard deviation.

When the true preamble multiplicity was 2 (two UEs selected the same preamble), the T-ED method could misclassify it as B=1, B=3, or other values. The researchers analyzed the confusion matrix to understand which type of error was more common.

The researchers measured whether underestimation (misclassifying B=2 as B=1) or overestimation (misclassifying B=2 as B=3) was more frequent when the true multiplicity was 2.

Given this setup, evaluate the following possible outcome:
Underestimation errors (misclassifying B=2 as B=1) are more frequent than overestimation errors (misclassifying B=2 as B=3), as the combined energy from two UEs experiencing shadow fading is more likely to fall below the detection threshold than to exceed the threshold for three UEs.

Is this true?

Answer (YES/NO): YES